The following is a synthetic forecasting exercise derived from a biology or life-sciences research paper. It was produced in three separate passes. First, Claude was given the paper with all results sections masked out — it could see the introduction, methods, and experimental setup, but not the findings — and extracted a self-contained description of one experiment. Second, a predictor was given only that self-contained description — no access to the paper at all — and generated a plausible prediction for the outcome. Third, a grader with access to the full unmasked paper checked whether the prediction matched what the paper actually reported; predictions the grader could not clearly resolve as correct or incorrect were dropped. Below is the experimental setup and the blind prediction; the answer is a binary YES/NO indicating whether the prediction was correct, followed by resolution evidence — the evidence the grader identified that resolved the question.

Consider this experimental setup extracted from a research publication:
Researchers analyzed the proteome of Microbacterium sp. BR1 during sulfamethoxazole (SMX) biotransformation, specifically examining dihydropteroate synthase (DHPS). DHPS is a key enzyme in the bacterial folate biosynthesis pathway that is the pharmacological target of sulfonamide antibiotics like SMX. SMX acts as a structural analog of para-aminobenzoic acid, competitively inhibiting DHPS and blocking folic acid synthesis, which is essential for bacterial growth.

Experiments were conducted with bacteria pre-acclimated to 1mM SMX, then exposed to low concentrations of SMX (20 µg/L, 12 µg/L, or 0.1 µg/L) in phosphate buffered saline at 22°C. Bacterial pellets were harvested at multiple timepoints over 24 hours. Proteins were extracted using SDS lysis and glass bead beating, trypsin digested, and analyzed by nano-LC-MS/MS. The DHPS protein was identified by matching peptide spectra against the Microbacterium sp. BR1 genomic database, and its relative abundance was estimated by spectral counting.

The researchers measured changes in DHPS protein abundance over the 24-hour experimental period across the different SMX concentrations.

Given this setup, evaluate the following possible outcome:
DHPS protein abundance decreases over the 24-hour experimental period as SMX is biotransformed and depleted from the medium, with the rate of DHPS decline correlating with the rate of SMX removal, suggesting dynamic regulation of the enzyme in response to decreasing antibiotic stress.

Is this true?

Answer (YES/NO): NO